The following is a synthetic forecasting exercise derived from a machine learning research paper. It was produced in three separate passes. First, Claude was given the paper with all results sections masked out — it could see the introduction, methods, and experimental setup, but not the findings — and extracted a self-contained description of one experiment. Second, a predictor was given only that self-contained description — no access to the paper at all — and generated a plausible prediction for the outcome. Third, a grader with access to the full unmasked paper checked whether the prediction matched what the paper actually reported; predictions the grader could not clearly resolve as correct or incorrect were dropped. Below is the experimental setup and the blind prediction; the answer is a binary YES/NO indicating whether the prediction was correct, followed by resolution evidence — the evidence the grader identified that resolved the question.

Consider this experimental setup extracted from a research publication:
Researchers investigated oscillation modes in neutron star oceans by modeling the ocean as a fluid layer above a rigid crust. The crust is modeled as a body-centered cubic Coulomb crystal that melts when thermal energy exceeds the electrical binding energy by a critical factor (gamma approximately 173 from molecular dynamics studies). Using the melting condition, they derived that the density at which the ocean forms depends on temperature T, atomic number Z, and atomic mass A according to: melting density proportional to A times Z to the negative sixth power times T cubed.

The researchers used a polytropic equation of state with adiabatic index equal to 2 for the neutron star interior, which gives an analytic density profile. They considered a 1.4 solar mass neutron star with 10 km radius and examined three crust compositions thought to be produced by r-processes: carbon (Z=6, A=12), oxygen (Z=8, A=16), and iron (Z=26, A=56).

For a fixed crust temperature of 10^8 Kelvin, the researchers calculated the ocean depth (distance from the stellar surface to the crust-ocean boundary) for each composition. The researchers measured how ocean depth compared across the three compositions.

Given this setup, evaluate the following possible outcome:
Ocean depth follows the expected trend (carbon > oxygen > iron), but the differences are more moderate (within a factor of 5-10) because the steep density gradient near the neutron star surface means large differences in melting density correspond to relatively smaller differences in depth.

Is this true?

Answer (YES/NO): NO